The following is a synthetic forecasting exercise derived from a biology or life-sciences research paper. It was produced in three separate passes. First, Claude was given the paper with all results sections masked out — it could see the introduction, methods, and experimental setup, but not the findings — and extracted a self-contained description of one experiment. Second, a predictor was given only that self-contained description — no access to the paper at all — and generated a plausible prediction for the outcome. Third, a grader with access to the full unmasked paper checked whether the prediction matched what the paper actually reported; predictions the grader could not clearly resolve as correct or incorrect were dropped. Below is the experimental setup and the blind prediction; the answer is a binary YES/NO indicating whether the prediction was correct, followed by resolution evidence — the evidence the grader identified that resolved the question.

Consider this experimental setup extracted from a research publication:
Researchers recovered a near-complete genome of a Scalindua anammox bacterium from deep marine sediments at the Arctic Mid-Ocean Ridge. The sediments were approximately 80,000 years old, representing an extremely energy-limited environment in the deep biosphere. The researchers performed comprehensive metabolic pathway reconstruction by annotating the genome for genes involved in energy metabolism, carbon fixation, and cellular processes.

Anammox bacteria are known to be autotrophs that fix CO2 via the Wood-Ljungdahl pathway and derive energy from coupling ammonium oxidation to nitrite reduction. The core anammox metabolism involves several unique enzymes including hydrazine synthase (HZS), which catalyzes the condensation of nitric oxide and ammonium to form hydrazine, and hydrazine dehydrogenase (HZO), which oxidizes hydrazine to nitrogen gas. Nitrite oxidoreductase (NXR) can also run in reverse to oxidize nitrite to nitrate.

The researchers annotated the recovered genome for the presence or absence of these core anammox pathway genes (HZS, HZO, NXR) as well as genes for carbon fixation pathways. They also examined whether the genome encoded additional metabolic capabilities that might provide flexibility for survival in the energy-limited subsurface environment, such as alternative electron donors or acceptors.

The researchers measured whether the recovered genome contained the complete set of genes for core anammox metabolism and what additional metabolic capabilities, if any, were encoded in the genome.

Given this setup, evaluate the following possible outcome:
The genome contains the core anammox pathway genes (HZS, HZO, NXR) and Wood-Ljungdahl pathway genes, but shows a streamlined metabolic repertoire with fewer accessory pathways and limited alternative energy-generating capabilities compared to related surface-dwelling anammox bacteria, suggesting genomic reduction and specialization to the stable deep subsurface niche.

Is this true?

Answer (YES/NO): NO